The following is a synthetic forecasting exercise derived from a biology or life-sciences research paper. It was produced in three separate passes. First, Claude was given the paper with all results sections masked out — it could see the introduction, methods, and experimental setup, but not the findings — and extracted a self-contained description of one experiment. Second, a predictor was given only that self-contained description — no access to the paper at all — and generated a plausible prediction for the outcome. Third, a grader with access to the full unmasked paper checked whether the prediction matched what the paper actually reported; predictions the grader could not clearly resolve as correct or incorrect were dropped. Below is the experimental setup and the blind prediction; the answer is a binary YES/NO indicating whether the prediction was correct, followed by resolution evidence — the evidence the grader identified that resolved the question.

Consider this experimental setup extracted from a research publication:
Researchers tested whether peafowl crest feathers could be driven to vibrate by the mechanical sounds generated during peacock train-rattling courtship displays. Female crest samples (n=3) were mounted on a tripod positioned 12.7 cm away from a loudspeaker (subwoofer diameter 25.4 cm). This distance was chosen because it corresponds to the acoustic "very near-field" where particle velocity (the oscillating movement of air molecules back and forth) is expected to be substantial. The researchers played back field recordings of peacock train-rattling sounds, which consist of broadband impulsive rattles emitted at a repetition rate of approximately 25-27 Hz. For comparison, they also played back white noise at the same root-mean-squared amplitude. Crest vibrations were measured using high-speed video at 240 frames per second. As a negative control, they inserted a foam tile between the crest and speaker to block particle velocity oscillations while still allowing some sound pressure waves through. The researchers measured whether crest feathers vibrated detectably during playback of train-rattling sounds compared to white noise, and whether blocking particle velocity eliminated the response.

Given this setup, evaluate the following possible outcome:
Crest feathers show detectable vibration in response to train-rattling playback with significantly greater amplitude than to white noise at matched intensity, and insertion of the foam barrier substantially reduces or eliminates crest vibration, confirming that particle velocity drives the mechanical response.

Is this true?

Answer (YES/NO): YES